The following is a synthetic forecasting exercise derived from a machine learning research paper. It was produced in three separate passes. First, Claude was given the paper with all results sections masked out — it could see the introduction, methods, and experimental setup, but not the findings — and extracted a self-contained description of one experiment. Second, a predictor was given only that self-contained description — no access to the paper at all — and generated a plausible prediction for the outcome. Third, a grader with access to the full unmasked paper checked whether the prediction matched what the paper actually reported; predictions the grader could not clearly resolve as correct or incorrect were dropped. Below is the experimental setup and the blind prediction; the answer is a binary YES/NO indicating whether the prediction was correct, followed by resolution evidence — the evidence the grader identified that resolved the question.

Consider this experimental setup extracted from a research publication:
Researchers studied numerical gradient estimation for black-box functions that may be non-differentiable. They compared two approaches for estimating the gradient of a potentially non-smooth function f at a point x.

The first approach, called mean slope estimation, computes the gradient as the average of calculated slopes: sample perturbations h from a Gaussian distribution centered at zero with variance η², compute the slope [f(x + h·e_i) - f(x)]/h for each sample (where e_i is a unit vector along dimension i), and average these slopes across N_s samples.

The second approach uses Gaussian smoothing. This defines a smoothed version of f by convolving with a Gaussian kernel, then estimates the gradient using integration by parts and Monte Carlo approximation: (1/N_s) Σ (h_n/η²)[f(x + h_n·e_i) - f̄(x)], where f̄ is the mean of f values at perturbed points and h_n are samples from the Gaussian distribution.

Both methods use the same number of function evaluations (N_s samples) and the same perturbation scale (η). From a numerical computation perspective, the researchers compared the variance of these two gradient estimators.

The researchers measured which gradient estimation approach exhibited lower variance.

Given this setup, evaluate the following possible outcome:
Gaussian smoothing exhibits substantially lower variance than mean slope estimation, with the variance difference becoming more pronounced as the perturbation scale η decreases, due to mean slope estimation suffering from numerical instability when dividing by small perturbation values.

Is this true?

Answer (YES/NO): NO